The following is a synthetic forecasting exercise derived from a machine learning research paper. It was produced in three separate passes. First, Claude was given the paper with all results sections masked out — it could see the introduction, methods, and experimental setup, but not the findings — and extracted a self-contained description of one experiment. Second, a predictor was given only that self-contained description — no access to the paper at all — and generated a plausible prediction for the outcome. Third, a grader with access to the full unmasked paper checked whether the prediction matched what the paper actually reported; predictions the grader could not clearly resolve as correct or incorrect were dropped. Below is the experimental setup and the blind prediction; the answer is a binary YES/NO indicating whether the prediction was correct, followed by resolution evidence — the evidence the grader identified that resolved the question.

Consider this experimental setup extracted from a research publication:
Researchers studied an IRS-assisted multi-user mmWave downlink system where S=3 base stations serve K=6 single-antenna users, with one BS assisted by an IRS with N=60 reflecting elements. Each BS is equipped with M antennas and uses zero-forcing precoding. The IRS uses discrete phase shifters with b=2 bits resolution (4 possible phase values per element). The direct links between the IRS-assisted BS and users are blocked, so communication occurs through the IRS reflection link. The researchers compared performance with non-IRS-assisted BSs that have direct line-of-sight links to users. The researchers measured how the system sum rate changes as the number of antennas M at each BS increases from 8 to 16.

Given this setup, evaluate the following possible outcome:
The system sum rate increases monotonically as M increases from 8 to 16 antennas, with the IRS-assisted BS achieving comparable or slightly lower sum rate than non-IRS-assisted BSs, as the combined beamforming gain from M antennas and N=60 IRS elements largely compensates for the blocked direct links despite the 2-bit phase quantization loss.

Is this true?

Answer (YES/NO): NO